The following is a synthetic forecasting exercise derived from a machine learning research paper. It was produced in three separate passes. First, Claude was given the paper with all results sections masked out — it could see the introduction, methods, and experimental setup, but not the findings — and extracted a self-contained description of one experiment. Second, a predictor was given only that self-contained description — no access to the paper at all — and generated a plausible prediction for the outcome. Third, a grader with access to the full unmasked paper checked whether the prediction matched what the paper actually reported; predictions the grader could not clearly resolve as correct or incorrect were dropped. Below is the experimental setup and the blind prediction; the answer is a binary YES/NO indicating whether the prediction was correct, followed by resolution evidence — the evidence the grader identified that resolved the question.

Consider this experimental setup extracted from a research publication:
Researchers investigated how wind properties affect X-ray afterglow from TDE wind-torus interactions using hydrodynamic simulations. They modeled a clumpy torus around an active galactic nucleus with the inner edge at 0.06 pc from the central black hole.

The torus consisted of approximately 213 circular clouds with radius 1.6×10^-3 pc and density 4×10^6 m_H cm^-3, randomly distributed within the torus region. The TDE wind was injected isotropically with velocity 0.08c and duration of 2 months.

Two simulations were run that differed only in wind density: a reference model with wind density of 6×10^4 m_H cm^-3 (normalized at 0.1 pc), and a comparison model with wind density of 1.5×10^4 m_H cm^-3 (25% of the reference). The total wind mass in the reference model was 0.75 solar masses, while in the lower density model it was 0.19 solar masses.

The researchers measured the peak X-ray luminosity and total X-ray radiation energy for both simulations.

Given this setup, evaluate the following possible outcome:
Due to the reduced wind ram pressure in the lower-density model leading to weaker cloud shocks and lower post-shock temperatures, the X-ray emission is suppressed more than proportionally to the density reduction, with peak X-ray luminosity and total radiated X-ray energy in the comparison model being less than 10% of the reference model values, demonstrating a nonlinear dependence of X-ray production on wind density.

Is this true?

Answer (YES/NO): NO